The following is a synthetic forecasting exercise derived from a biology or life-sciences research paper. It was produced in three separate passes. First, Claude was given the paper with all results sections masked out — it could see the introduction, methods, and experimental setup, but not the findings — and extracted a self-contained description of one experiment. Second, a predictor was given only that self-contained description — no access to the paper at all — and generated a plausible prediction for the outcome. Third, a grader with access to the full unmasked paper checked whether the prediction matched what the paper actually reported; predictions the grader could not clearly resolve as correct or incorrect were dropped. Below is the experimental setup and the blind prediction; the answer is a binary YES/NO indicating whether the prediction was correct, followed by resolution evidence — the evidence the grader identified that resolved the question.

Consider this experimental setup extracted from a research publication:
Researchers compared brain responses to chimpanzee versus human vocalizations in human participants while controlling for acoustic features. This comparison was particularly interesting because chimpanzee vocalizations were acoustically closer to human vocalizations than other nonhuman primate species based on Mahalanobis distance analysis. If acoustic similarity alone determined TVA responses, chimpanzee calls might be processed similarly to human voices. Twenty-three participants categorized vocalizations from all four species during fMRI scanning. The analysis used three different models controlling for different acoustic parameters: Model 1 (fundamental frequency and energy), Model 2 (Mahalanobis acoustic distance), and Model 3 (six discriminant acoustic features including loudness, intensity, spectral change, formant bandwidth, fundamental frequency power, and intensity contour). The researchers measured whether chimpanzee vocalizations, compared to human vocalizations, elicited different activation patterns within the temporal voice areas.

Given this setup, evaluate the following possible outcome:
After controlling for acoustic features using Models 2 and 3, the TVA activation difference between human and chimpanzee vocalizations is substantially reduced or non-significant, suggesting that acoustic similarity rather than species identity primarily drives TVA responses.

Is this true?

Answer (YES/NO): NO